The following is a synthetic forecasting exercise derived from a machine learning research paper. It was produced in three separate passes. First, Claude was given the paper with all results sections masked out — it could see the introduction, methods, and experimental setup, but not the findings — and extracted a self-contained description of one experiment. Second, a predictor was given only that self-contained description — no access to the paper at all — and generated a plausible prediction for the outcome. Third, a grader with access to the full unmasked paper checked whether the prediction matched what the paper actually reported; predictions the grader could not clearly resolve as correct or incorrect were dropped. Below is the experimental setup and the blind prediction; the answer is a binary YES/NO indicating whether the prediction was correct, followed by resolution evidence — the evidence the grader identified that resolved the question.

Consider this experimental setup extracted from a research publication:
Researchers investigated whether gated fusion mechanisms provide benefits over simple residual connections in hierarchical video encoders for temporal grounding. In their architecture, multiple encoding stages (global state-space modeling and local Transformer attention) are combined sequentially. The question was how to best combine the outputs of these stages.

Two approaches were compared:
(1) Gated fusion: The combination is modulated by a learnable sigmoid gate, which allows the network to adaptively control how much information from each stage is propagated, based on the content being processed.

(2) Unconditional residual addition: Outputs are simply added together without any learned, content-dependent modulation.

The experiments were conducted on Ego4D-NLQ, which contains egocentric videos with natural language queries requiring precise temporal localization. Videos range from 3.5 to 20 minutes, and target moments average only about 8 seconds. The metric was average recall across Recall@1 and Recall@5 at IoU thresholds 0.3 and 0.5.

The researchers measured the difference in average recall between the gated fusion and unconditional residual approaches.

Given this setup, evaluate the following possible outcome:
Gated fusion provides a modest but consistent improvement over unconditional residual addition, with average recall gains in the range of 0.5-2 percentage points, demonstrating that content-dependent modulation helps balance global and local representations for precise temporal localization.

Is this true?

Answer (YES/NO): YES